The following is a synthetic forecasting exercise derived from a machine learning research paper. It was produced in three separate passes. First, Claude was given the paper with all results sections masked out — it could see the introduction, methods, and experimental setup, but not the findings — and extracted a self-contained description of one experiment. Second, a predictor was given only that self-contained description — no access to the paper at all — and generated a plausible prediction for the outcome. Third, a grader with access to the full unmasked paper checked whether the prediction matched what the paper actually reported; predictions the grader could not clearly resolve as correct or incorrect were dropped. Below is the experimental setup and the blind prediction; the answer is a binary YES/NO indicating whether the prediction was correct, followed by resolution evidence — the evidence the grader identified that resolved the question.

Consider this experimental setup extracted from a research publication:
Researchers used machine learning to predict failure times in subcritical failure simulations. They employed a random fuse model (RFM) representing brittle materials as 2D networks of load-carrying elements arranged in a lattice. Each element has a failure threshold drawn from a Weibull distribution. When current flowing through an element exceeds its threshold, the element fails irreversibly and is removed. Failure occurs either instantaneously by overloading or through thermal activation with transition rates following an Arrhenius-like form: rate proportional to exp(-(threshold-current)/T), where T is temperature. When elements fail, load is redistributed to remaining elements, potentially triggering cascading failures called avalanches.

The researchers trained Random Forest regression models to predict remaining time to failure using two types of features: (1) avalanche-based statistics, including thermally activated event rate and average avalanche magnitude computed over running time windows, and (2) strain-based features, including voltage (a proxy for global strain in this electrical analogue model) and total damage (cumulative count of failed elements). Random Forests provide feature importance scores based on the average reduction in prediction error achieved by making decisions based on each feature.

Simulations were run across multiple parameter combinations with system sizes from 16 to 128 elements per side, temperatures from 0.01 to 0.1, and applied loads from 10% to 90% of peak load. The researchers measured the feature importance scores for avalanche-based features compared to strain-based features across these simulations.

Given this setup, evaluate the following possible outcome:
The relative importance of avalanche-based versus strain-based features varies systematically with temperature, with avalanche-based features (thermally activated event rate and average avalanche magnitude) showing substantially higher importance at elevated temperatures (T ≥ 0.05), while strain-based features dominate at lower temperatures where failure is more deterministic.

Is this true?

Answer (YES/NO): NO